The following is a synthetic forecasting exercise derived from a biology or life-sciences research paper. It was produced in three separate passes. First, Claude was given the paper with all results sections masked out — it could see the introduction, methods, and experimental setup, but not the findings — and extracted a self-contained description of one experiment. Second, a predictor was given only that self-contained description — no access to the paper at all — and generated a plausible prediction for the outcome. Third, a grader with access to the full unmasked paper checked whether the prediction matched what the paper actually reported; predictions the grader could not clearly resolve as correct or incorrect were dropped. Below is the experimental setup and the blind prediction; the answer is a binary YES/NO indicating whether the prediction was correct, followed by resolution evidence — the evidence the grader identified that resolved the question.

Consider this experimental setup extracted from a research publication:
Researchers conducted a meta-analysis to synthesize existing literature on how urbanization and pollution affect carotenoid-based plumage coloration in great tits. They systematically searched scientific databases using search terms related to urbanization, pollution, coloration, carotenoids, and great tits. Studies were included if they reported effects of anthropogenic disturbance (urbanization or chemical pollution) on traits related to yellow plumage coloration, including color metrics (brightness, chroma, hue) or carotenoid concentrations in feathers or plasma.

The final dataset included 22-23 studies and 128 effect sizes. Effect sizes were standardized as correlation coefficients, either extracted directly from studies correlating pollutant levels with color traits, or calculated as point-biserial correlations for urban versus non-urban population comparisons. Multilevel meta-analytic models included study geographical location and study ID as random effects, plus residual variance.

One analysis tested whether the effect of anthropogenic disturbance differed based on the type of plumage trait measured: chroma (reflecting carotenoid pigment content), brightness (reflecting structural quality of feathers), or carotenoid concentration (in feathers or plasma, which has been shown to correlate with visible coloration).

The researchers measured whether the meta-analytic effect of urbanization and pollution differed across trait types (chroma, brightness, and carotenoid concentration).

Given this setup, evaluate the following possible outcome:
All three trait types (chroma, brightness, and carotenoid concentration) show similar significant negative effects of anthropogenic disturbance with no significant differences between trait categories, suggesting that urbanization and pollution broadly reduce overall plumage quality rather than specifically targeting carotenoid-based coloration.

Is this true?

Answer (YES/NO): NO